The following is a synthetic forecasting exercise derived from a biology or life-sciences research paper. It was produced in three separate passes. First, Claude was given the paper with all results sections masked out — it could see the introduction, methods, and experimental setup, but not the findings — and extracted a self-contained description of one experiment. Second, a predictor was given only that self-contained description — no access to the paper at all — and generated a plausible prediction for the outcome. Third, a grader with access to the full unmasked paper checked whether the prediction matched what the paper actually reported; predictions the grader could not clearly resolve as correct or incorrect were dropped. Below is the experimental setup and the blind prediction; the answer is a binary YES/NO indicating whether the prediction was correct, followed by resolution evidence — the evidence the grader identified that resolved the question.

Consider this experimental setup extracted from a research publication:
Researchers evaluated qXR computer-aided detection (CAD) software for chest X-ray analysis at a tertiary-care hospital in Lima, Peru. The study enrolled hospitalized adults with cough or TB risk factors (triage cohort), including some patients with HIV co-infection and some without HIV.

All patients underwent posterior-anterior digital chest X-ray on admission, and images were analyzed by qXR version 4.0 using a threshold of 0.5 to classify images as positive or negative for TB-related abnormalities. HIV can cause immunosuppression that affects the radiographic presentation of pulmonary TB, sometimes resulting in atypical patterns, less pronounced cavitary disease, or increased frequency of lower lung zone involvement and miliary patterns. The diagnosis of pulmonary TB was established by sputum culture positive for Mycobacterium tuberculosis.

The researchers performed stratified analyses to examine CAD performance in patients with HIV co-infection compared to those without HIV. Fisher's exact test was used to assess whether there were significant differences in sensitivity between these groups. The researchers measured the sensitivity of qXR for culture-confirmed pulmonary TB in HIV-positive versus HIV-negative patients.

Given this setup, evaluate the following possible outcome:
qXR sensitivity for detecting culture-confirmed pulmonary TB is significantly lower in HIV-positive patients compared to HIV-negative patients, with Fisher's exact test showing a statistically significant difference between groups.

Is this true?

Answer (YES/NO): NO